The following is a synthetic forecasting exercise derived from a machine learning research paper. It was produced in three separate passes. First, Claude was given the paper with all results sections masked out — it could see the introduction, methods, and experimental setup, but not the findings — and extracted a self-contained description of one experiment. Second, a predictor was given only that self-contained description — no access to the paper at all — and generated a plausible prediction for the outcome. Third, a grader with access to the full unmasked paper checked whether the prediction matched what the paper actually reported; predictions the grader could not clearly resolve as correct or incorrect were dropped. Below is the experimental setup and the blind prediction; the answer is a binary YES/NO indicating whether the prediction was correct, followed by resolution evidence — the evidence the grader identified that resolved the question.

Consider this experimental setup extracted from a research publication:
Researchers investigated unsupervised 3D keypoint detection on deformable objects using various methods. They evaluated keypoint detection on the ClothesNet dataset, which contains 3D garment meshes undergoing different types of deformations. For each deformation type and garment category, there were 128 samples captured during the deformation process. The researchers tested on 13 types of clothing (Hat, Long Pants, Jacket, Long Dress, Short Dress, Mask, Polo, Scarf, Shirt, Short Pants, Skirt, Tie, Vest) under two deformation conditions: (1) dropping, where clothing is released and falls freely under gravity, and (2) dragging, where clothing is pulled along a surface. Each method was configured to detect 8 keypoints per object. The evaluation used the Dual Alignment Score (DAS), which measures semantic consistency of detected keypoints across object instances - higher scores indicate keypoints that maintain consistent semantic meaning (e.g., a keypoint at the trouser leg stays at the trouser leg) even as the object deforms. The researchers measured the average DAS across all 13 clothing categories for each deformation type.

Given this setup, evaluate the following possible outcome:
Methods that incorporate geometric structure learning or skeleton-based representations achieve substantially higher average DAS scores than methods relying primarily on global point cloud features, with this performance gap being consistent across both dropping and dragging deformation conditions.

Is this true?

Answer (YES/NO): NO